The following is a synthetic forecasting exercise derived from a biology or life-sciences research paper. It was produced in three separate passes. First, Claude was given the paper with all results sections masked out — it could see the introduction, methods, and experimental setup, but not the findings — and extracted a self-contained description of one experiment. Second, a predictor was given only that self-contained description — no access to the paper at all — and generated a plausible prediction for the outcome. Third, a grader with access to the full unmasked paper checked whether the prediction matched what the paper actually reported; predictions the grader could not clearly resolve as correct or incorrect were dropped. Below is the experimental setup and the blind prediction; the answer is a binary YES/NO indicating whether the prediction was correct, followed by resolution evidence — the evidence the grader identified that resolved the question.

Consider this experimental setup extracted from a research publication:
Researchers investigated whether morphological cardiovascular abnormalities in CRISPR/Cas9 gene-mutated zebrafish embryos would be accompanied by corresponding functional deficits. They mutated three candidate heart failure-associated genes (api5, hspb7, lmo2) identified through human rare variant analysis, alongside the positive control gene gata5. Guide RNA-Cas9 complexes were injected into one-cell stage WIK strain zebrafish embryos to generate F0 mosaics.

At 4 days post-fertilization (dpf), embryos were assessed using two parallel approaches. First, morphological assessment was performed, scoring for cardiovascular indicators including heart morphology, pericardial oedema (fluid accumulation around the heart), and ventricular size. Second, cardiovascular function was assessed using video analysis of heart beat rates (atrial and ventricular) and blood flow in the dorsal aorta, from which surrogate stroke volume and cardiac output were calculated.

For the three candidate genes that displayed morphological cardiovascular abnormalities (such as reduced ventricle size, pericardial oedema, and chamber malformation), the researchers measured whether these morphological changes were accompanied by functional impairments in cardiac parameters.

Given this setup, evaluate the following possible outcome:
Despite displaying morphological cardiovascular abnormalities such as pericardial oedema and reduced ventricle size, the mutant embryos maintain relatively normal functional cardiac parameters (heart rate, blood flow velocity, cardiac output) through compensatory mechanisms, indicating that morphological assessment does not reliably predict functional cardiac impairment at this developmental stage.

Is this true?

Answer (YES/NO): NO